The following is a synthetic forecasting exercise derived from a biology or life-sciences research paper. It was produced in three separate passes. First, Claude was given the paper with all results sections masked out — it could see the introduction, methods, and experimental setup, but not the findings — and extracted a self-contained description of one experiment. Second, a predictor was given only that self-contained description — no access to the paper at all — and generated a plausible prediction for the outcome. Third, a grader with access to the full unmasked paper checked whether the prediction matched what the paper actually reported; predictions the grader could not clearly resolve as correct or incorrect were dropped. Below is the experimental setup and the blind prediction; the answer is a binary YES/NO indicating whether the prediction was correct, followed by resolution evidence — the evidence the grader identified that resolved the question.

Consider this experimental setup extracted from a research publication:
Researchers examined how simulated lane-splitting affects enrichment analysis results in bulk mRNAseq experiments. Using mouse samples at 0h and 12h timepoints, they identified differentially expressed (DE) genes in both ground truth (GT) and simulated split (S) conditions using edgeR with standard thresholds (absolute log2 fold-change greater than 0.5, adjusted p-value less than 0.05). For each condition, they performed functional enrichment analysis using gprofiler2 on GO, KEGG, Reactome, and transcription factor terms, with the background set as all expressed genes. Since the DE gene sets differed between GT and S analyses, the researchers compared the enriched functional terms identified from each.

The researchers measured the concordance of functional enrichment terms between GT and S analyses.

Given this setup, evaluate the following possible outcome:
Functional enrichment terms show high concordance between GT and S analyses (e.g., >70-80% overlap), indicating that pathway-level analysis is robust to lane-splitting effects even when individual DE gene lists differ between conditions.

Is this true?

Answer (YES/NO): NO